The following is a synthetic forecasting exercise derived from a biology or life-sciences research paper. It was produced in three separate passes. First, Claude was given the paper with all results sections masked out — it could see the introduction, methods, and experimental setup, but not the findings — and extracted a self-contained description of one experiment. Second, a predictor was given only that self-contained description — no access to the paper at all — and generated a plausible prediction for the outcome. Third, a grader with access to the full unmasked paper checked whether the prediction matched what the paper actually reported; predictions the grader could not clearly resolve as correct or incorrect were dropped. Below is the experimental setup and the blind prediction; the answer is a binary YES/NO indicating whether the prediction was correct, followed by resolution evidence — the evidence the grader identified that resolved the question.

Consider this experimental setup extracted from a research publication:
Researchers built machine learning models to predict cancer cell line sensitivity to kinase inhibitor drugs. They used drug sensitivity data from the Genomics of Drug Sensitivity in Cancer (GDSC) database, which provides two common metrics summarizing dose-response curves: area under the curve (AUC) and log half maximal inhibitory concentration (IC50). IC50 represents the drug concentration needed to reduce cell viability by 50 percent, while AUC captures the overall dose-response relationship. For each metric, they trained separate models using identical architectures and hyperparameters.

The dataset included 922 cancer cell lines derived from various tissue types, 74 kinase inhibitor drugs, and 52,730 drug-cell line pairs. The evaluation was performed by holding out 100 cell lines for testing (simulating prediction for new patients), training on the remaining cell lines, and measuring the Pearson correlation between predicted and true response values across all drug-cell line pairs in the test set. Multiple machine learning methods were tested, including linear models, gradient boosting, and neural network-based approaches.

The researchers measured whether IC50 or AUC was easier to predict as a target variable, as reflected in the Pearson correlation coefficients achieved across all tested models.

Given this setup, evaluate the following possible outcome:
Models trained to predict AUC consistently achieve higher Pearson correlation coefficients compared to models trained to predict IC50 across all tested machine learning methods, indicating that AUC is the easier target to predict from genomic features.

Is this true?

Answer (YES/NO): NO